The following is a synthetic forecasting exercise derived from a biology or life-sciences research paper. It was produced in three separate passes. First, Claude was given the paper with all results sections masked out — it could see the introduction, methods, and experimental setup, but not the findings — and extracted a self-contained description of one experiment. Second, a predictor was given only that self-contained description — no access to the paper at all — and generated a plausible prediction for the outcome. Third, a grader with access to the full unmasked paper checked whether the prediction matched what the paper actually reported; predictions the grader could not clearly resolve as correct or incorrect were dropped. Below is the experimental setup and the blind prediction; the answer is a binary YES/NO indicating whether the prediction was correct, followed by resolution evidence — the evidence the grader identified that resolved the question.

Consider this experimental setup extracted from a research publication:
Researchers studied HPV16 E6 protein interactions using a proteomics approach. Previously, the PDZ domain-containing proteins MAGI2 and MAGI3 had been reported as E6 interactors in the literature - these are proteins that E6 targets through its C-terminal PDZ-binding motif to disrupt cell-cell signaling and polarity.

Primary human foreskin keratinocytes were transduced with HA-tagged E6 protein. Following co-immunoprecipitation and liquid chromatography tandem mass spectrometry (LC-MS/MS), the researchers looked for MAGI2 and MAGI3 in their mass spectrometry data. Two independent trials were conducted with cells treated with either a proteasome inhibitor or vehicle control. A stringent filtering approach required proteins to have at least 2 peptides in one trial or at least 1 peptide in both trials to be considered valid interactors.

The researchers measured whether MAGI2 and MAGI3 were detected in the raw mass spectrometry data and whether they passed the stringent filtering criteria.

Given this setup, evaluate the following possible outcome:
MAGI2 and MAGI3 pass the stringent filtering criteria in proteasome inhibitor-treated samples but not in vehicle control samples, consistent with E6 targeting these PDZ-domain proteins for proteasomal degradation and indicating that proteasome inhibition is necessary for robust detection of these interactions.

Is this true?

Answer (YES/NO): NO